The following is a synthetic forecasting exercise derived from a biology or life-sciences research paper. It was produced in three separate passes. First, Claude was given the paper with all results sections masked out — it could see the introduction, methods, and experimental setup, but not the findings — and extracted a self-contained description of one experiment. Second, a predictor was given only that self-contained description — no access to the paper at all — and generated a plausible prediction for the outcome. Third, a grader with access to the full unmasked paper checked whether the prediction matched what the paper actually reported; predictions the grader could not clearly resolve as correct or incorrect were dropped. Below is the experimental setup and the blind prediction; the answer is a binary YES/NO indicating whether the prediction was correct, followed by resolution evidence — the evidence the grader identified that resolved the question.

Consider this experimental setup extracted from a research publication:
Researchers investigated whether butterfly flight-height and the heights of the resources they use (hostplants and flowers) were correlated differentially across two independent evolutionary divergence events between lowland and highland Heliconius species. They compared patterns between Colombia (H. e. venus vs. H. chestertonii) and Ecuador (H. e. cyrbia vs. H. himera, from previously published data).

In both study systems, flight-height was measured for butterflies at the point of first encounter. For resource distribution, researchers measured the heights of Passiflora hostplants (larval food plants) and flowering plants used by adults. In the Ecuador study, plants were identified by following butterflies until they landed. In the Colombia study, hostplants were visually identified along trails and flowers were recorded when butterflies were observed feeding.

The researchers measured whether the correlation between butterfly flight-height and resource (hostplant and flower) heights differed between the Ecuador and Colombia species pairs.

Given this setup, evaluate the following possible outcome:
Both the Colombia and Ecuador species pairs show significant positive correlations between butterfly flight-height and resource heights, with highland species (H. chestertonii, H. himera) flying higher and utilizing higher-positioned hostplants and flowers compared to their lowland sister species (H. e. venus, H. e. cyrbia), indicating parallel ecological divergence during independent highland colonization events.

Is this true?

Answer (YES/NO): NO